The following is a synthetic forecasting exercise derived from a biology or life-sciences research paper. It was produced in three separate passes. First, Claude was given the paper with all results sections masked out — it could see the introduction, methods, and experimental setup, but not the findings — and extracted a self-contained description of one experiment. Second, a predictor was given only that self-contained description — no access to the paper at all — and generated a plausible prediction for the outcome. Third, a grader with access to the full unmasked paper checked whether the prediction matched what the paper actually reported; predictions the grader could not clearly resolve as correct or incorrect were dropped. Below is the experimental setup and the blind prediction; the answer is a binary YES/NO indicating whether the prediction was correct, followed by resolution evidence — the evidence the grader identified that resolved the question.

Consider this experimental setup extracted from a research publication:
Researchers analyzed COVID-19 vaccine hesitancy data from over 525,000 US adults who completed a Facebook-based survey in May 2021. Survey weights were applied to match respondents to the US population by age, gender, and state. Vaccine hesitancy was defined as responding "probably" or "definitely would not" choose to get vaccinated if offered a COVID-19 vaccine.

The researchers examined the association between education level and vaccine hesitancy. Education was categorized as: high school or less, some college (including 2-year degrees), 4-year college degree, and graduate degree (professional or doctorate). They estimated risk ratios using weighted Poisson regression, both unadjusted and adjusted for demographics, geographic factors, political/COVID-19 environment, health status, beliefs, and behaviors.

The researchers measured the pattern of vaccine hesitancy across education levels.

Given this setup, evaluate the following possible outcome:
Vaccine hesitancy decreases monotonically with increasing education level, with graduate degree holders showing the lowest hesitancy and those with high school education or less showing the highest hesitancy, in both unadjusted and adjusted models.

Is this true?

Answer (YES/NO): NO